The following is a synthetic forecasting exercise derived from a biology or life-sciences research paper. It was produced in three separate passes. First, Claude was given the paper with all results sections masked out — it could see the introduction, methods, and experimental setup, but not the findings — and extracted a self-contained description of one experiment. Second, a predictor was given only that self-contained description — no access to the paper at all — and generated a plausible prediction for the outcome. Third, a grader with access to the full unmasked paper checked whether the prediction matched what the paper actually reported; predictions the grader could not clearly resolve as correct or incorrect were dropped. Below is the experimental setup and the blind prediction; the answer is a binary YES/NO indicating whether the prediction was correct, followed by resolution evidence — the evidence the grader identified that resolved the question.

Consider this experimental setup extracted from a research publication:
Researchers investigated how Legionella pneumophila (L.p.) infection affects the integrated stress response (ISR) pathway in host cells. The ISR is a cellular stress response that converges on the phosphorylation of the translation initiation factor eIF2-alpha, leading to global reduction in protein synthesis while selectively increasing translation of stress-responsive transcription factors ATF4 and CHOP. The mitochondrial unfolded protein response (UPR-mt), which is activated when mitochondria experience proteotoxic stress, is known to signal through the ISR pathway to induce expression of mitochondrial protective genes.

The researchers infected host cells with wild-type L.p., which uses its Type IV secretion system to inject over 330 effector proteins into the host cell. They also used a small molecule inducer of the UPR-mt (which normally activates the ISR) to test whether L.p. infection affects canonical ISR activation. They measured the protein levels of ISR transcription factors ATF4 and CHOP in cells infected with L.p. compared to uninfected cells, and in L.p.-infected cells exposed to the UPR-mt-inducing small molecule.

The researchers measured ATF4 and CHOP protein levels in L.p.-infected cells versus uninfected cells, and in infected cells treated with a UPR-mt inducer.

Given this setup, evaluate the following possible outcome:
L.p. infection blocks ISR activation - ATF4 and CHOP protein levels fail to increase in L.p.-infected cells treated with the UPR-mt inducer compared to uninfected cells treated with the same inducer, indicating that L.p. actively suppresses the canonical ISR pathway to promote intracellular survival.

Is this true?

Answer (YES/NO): YES